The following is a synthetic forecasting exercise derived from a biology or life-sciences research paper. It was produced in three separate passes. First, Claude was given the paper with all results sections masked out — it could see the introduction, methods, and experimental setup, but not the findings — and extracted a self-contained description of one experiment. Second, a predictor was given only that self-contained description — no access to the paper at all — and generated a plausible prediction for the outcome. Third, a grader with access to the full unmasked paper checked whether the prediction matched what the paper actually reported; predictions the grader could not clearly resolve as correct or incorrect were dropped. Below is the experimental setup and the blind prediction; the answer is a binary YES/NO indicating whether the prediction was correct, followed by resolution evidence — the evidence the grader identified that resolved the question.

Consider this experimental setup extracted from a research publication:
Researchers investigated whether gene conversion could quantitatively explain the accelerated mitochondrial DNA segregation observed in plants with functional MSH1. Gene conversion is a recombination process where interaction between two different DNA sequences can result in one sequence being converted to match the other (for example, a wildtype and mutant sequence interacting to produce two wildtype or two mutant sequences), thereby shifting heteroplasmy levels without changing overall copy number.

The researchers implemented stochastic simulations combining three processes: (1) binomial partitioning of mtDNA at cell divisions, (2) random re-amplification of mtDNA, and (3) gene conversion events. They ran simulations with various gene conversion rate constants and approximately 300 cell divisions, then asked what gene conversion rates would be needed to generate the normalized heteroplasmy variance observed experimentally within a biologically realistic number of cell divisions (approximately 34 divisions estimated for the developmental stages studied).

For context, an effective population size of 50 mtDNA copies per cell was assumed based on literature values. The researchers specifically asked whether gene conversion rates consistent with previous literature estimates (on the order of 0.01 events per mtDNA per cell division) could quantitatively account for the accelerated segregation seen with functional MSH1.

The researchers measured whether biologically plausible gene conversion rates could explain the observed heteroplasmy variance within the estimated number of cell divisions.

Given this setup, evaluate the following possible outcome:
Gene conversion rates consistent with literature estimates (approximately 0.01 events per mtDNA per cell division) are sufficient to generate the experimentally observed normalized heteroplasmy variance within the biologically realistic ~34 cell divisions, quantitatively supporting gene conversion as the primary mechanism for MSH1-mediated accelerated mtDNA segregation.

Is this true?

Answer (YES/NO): NO